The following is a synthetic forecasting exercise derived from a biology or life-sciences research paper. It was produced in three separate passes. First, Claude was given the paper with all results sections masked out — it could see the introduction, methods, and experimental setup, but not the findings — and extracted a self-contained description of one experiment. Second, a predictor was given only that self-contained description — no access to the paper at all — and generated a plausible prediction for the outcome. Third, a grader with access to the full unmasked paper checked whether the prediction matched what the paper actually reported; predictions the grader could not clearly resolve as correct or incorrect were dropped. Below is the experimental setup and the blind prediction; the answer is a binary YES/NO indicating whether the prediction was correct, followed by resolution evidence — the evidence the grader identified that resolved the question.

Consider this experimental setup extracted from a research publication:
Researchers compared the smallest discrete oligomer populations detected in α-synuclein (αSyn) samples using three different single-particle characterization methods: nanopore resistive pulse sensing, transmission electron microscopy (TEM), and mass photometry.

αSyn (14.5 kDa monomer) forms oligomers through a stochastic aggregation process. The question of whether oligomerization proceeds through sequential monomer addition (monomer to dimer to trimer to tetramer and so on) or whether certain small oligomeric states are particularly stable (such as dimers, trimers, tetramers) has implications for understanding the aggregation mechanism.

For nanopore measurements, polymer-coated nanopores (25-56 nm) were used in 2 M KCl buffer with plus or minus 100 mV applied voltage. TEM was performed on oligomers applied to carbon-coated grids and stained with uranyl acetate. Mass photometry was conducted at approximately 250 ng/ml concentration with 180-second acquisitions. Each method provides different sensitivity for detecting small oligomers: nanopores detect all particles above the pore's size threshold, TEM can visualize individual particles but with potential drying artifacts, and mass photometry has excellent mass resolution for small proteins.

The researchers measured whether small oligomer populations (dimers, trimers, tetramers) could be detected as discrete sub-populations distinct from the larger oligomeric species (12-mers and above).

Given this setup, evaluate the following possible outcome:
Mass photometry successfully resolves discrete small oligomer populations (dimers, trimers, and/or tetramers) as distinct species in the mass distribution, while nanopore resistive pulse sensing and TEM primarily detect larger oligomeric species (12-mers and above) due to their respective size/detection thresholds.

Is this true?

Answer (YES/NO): NO